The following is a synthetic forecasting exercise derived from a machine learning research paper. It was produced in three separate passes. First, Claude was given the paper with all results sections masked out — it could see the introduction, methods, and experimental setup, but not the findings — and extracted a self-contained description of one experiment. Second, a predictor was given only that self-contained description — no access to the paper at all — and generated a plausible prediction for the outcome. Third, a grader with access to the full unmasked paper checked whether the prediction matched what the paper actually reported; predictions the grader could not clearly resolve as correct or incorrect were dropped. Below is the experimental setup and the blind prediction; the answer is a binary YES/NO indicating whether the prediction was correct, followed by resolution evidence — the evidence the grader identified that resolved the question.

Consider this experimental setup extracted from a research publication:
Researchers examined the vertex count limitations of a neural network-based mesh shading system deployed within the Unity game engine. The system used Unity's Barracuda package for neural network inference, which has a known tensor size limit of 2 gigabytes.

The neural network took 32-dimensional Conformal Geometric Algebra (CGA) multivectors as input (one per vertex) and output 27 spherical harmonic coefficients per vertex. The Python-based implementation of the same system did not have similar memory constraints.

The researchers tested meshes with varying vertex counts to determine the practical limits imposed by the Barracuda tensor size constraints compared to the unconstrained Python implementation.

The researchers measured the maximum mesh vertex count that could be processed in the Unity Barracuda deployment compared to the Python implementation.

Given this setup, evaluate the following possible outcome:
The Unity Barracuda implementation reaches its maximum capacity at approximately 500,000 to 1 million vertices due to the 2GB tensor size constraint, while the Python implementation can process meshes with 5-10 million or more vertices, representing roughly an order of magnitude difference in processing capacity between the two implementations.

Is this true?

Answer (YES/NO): NO